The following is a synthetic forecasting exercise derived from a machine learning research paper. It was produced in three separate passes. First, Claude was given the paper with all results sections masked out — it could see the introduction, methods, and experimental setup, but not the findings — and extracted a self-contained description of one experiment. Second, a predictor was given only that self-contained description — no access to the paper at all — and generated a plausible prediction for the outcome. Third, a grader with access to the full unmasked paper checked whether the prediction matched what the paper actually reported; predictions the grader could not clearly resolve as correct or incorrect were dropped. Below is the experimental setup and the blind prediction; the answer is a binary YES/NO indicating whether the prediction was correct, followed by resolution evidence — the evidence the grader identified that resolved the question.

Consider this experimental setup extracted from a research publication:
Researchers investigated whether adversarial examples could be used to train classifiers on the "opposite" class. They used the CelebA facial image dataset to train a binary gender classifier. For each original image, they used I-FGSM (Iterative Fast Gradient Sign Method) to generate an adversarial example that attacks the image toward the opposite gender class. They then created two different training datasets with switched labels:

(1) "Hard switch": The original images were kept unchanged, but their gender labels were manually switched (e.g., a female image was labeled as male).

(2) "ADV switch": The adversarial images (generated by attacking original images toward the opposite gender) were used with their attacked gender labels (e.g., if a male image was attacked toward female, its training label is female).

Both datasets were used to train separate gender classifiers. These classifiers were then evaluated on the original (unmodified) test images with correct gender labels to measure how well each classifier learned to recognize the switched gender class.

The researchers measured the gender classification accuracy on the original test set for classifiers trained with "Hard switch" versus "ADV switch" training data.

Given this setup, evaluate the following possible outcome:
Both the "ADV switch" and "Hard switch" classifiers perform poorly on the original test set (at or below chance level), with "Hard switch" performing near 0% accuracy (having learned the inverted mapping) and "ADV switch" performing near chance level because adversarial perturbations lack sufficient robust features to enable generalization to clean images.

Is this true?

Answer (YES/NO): NO